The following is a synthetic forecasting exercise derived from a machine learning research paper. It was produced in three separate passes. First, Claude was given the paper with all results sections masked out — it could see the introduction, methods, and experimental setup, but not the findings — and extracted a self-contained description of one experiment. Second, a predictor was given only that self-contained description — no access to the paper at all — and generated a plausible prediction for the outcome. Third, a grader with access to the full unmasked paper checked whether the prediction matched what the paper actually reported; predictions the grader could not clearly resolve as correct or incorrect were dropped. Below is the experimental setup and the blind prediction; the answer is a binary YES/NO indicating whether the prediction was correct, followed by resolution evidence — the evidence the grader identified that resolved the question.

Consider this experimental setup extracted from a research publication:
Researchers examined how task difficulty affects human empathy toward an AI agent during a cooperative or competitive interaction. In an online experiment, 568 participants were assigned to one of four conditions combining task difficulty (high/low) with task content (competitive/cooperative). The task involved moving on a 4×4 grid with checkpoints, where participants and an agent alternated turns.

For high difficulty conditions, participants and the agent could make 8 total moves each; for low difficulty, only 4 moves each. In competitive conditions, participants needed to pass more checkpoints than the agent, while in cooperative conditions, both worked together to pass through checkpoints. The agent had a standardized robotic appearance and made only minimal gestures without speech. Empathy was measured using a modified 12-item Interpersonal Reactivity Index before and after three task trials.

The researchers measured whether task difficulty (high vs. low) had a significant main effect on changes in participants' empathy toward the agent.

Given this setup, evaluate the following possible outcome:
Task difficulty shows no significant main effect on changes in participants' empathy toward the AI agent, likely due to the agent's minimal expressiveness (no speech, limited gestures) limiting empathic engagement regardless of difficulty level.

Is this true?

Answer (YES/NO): NO